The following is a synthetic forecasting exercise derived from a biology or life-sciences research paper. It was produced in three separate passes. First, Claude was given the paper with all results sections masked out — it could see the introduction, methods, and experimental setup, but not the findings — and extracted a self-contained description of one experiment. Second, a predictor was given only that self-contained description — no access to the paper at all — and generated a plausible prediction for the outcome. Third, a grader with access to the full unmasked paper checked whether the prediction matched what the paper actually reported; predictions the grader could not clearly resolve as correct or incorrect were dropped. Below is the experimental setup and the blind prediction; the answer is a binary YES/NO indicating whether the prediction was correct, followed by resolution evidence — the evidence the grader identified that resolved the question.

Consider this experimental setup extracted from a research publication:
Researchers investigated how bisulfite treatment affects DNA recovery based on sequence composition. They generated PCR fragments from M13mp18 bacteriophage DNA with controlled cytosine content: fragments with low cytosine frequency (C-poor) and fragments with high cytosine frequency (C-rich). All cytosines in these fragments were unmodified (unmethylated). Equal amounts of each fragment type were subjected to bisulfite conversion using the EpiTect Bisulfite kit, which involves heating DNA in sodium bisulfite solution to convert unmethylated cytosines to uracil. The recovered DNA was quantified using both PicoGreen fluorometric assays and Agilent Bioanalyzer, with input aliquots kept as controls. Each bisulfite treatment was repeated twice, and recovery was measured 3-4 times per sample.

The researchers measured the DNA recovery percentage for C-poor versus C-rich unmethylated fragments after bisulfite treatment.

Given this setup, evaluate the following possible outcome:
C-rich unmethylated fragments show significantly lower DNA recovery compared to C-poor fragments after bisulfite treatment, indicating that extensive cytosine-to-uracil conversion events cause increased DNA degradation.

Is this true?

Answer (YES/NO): YES